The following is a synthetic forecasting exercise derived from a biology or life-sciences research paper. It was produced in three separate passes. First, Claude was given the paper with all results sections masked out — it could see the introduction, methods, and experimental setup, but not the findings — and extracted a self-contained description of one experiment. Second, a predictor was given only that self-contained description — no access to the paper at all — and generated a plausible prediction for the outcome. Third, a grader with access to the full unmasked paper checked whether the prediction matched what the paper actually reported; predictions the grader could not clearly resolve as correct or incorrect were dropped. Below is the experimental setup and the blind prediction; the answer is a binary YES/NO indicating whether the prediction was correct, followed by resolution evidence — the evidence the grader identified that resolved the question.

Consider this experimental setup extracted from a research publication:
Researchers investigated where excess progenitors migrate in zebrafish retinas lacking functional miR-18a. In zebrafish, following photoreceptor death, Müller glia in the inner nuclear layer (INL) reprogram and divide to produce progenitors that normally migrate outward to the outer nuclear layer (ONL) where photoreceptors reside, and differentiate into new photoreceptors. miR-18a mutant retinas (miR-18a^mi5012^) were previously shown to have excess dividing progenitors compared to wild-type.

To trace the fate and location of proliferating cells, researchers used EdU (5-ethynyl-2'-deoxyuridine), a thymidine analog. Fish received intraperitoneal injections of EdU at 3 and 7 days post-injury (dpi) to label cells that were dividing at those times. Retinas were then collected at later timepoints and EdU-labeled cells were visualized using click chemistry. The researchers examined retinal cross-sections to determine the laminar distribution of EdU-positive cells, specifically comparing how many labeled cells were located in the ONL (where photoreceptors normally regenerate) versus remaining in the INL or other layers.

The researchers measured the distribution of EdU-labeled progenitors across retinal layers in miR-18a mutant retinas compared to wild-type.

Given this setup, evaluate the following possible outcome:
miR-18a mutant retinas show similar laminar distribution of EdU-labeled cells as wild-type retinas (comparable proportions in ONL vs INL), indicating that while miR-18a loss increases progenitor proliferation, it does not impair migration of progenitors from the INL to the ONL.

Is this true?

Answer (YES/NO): NO